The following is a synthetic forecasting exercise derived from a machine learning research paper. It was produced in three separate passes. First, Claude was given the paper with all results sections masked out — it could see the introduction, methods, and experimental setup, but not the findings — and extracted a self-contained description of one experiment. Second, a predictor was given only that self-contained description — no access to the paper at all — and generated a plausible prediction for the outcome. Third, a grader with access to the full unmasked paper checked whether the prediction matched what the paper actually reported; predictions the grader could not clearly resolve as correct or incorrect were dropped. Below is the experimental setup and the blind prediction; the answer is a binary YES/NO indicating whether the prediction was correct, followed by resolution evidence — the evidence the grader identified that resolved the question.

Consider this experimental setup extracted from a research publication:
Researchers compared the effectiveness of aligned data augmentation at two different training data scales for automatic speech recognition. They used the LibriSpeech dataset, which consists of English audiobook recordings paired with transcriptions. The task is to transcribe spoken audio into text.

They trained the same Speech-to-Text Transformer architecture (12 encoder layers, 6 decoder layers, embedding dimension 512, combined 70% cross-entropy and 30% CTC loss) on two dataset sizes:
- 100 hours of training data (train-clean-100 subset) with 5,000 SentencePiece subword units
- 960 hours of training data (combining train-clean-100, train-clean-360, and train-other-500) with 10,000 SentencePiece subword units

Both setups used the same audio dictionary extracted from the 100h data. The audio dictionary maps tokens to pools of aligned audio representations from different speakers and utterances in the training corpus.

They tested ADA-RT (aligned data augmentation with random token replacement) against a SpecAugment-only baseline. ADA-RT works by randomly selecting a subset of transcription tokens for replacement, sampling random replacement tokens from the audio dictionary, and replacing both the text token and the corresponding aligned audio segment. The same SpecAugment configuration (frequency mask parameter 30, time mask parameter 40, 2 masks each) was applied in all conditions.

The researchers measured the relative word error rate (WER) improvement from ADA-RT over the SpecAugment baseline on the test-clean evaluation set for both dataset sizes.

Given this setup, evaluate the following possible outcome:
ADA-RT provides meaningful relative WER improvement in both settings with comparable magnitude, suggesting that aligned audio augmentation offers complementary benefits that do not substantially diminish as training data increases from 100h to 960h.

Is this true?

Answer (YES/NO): NO